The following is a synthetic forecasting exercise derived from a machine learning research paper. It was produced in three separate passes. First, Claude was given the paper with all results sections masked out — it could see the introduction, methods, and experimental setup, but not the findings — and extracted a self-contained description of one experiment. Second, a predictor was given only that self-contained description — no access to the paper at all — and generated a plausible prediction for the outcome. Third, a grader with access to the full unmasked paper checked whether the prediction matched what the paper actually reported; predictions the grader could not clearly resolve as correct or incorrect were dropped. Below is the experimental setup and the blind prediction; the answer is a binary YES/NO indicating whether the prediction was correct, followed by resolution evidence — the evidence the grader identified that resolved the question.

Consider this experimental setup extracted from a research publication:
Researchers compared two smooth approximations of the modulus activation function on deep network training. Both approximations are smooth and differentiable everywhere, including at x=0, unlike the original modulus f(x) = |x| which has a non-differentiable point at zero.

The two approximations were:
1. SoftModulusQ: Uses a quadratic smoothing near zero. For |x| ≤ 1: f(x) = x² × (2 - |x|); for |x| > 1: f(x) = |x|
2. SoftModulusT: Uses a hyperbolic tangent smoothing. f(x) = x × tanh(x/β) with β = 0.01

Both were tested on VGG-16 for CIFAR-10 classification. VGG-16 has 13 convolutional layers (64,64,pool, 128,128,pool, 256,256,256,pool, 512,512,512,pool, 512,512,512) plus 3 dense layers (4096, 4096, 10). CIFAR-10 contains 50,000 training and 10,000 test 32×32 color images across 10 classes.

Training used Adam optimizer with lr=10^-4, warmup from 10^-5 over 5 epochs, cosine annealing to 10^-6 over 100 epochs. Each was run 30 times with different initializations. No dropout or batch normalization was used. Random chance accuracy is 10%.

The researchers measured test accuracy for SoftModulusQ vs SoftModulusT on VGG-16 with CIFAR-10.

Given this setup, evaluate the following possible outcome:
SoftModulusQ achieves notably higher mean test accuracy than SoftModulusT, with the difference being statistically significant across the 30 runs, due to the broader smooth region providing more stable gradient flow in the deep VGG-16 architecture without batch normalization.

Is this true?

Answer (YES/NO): NO